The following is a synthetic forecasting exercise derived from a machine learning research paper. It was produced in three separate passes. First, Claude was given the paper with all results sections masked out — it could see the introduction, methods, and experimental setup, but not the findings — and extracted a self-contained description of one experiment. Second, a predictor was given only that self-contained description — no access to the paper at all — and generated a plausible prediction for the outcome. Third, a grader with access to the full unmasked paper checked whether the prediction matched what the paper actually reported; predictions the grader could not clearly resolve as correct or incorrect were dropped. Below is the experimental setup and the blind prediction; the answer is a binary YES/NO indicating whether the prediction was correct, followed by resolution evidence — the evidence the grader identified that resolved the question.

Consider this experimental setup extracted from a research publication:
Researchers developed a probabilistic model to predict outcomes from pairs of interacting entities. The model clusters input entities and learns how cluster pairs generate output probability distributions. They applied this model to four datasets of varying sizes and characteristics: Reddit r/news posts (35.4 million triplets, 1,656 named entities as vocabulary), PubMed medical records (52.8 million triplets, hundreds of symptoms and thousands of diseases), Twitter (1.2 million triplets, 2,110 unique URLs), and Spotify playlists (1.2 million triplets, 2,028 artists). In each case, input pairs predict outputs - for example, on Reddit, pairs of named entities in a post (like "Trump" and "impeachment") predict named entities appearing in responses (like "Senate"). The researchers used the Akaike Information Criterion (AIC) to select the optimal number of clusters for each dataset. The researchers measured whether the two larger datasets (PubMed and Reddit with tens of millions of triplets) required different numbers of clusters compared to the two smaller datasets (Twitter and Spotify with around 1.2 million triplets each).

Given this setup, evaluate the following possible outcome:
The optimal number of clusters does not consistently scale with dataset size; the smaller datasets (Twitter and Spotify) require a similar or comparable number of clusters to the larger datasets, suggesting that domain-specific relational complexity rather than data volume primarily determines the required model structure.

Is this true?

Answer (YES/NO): NO